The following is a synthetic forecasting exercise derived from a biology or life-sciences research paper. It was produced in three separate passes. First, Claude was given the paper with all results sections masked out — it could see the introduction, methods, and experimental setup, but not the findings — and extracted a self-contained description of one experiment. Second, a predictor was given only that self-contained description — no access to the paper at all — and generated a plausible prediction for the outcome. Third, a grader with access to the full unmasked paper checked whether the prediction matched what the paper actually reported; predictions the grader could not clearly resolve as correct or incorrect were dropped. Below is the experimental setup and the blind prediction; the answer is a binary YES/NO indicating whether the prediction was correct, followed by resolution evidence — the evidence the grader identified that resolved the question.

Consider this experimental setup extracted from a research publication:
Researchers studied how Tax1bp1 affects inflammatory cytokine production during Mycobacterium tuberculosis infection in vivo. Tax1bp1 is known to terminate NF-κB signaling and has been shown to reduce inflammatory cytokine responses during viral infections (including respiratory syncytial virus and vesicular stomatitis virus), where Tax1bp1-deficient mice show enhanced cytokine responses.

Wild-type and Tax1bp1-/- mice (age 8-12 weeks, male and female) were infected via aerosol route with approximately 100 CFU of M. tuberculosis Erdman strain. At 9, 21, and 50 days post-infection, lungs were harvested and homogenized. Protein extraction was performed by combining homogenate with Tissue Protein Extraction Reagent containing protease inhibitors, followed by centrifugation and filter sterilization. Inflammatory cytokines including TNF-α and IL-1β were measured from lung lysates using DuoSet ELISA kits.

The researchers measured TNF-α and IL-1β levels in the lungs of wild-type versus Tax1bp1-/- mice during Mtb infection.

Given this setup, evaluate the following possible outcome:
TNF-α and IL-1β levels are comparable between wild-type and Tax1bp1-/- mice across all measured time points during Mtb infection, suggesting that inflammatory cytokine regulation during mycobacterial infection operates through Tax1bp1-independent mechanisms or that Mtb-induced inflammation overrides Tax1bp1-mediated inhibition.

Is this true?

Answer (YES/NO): NO